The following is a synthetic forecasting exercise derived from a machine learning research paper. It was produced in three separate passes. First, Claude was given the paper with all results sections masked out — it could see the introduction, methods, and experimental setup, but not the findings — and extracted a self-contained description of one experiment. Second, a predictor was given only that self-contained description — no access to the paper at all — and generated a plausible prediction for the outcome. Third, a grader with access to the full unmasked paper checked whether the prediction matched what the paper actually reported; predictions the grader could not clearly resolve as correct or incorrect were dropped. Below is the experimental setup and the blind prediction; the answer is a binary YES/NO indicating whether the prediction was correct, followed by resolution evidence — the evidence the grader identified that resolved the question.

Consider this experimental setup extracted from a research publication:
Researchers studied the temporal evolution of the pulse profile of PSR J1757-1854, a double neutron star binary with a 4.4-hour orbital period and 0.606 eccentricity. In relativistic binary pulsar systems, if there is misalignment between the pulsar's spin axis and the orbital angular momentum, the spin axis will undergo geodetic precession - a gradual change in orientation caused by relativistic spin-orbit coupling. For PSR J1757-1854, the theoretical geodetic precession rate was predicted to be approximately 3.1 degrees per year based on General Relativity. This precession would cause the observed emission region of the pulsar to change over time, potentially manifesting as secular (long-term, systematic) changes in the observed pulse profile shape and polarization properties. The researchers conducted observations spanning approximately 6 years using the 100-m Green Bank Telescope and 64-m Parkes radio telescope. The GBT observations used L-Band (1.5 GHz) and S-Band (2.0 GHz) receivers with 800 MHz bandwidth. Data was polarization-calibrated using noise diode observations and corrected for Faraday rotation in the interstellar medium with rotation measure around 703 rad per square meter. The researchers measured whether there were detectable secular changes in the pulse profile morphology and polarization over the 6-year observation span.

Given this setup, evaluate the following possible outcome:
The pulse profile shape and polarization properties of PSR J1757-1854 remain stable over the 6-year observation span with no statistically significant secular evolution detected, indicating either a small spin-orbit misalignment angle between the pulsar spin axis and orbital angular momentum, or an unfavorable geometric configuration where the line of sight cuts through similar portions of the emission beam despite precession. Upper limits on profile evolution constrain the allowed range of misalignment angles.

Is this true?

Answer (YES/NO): NO